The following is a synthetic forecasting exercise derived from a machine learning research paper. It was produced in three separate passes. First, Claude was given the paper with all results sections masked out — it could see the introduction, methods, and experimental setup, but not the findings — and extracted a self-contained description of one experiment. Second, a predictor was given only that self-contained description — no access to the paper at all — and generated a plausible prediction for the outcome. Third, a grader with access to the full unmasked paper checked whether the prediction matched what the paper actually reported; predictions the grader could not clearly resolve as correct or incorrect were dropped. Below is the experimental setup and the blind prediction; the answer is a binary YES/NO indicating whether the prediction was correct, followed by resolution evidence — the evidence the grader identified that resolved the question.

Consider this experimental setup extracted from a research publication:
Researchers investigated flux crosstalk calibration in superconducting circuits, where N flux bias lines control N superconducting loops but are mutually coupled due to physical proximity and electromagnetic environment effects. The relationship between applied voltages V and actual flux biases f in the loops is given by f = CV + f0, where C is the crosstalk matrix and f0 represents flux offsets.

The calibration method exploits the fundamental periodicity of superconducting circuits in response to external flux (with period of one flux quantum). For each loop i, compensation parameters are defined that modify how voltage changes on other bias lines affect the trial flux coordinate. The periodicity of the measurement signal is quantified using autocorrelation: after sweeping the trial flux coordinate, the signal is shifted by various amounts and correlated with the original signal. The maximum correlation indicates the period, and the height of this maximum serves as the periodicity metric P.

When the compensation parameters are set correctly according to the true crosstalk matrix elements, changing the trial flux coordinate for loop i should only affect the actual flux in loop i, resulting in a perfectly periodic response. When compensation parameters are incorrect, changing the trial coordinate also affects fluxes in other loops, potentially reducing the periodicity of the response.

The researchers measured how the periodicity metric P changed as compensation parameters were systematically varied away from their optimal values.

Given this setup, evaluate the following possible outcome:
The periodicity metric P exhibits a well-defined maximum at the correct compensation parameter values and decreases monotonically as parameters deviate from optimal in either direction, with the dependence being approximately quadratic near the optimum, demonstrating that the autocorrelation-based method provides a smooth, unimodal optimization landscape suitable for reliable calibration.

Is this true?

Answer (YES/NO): NO